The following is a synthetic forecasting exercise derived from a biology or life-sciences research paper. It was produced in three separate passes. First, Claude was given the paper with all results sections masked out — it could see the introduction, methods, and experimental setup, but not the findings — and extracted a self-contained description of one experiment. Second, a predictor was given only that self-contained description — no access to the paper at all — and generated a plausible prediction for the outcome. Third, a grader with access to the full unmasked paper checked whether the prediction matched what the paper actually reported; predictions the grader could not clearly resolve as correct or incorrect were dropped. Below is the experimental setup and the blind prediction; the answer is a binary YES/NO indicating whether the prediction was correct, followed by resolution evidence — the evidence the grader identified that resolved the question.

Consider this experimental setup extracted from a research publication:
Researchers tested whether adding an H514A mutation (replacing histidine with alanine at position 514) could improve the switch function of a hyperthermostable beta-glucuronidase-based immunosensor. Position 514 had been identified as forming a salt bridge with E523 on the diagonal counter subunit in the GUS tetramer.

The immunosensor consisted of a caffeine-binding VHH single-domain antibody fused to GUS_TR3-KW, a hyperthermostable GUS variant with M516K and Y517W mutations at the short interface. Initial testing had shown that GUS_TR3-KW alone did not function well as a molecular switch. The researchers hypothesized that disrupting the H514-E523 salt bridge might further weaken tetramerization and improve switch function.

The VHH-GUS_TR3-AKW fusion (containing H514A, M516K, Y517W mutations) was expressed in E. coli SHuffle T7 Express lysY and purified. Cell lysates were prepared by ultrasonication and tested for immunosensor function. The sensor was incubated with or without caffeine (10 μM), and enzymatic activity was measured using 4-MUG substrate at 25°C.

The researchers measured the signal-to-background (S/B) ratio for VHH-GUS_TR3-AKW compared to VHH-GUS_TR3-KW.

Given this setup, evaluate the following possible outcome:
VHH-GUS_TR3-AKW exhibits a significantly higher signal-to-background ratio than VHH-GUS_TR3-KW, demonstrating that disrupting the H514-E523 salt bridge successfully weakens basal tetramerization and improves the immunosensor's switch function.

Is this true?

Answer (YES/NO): NO